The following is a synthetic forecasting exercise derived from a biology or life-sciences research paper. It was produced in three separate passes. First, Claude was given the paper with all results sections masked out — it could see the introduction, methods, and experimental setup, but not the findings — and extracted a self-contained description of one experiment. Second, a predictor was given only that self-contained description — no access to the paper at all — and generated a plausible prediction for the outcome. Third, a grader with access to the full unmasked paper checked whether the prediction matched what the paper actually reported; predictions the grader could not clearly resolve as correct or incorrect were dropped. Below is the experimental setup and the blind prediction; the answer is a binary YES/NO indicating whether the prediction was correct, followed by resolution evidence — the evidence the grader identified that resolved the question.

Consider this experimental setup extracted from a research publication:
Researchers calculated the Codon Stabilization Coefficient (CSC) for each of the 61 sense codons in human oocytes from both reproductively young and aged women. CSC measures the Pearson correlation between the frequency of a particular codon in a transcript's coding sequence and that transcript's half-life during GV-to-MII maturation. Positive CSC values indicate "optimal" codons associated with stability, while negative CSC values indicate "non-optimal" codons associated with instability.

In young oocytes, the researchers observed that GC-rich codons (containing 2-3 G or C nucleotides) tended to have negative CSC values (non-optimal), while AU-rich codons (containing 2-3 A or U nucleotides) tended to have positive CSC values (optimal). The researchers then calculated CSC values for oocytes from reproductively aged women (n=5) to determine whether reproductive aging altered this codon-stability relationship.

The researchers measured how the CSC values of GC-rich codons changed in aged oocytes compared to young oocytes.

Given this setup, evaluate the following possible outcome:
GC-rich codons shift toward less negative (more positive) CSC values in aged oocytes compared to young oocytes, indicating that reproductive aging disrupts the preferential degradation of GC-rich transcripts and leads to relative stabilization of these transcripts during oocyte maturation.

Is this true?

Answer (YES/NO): YES